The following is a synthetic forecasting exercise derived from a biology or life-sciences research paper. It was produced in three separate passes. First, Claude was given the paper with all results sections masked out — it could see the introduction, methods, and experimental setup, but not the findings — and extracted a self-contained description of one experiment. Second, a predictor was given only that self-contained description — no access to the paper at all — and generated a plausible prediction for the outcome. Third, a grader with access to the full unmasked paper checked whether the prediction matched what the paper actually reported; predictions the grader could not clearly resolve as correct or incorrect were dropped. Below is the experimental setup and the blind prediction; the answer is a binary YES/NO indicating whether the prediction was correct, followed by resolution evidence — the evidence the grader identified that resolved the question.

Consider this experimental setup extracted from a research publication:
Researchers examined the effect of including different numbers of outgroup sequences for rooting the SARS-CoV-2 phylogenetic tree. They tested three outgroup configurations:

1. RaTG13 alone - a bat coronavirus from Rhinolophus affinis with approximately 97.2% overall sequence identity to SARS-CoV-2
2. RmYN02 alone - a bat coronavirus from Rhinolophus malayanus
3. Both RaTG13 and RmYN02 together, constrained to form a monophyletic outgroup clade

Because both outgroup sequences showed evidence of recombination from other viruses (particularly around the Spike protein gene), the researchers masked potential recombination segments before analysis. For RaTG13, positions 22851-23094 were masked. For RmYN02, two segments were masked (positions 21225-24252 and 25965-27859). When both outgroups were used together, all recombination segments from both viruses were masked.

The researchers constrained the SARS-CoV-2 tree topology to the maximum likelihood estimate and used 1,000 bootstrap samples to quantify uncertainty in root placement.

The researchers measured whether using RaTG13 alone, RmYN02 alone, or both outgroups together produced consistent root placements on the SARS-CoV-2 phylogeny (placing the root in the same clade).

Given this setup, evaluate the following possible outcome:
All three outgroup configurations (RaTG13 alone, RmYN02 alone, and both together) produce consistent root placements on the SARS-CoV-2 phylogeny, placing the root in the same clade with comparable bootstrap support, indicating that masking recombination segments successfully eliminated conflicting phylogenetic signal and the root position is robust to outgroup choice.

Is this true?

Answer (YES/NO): NO